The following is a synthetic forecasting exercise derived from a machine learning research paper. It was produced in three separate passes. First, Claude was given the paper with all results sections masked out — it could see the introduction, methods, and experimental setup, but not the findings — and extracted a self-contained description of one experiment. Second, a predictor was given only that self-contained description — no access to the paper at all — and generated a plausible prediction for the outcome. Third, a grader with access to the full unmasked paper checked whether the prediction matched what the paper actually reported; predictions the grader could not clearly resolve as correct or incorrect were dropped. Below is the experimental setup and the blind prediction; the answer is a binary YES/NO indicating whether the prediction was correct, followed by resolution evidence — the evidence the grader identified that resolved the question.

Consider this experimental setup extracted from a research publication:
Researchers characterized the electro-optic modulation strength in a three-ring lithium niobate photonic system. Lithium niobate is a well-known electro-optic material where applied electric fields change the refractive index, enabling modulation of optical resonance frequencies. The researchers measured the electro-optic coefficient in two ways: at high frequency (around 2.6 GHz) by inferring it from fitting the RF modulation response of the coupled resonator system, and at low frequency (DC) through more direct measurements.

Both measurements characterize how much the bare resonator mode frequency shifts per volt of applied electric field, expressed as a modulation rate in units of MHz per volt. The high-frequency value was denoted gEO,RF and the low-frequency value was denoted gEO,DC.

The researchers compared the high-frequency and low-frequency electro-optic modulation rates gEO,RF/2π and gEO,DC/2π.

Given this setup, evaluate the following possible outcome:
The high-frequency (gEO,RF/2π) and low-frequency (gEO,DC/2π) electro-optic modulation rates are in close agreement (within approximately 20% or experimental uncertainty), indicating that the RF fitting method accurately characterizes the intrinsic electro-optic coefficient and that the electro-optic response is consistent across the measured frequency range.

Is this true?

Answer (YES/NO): YES